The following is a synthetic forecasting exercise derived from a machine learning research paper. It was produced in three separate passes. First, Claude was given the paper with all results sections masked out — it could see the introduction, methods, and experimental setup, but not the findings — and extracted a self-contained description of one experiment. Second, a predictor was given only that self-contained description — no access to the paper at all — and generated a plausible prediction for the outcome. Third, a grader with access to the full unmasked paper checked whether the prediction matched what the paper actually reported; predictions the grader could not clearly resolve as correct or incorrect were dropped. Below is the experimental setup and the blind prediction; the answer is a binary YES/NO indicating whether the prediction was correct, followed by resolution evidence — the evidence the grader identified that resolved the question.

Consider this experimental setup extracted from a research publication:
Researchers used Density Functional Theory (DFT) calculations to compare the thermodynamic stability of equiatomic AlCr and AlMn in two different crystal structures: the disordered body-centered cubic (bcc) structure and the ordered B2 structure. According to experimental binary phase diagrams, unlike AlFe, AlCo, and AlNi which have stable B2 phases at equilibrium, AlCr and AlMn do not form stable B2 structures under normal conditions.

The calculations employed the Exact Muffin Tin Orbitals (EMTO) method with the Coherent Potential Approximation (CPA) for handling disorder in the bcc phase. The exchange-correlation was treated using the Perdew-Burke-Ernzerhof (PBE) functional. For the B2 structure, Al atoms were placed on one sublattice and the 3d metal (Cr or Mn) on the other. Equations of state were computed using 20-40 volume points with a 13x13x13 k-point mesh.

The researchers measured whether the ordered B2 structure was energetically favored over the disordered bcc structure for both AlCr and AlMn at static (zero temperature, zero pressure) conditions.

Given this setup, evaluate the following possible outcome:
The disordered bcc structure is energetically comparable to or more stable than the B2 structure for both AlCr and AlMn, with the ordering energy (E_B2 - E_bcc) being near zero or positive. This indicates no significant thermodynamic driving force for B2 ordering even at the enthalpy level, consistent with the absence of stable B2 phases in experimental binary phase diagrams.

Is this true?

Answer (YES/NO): NO